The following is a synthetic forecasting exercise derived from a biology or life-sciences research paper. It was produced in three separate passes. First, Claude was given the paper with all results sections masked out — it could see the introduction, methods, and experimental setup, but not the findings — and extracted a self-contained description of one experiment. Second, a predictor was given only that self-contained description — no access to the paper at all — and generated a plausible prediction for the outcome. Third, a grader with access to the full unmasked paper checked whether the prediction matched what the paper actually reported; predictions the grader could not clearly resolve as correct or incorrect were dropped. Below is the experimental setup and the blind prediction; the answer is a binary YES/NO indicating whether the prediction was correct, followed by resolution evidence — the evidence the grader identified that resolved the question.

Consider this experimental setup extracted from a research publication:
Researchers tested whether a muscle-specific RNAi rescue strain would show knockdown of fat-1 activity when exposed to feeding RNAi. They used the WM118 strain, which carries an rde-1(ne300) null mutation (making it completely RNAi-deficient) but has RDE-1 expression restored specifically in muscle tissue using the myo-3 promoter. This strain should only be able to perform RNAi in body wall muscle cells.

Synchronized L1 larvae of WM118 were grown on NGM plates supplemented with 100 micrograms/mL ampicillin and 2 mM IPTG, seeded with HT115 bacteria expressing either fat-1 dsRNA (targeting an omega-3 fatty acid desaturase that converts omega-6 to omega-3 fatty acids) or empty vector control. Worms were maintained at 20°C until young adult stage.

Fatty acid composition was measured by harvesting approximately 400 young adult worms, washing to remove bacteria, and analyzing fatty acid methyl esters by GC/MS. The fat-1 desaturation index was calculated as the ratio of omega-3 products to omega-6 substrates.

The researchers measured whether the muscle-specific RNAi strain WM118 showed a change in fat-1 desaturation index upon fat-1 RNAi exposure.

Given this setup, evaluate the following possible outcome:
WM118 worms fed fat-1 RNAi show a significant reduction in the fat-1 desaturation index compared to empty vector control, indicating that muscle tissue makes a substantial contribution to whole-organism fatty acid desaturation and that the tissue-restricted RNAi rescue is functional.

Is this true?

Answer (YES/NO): NO